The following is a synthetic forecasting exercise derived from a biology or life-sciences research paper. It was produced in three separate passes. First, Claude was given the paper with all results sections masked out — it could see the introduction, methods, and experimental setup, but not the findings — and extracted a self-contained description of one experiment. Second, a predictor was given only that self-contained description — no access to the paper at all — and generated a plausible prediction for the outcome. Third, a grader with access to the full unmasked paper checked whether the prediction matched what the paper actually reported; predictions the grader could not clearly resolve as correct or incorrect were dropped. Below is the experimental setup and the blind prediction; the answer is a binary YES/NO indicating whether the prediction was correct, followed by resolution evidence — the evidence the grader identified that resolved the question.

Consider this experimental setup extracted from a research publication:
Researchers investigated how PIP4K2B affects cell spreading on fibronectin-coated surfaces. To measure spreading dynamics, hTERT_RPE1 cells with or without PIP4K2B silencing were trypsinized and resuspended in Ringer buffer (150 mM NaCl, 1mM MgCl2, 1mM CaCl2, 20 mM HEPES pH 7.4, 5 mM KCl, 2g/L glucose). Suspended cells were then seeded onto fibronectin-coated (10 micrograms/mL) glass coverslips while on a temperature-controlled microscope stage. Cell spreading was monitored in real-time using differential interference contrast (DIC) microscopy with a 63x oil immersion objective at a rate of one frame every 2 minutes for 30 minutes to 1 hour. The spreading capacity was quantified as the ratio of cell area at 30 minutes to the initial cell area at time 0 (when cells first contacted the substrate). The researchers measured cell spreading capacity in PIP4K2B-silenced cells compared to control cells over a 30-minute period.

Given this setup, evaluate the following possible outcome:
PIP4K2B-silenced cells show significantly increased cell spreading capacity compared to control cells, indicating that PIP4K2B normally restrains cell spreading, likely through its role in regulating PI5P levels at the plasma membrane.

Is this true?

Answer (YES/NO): NO